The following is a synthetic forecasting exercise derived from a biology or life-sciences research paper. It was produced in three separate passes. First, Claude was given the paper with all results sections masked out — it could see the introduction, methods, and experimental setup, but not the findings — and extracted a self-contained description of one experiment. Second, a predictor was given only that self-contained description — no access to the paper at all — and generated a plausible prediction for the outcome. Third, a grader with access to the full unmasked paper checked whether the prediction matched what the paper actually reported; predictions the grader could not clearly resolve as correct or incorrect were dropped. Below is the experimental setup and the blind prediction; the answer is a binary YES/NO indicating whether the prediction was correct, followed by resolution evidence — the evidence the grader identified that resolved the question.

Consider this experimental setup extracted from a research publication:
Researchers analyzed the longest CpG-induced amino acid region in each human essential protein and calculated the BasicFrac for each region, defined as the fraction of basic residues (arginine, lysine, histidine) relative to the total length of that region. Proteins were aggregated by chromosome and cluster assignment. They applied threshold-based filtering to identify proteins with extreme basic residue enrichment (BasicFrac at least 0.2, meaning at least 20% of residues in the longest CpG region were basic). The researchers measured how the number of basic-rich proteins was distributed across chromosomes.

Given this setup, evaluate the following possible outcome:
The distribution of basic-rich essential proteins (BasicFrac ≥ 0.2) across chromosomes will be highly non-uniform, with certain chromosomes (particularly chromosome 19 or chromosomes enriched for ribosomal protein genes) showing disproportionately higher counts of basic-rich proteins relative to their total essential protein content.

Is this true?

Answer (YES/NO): NO